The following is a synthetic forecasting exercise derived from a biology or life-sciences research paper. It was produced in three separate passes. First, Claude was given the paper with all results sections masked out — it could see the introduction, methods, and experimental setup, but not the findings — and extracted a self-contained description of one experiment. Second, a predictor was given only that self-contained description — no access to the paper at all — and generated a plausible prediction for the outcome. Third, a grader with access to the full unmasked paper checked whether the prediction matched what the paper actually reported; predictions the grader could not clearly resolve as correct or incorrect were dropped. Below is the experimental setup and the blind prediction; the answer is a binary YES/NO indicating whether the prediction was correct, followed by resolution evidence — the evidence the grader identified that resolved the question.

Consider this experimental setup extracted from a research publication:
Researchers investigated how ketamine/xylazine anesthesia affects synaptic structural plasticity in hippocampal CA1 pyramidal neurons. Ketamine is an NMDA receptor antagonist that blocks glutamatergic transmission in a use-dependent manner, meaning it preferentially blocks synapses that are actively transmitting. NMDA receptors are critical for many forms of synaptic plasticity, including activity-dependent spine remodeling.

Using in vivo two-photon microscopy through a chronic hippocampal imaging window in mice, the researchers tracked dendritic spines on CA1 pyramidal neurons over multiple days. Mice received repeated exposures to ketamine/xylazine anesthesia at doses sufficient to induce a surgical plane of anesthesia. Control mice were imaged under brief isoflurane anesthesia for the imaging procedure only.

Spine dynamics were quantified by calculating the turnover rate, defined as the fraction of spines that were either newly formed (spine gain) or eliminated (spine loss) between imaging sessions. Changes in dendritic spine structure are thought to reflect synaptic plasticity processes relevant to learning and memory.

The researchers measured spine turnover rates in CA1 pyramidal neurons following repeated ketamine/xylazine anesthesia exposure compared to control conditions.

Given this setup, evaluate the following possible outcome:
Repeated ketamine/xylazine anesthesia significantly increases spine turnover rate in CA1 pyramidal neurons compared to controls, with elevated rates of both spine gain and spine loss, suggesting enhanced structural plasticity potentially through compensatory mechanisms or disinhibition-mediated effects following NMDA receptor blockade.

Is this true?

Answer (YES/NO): NO